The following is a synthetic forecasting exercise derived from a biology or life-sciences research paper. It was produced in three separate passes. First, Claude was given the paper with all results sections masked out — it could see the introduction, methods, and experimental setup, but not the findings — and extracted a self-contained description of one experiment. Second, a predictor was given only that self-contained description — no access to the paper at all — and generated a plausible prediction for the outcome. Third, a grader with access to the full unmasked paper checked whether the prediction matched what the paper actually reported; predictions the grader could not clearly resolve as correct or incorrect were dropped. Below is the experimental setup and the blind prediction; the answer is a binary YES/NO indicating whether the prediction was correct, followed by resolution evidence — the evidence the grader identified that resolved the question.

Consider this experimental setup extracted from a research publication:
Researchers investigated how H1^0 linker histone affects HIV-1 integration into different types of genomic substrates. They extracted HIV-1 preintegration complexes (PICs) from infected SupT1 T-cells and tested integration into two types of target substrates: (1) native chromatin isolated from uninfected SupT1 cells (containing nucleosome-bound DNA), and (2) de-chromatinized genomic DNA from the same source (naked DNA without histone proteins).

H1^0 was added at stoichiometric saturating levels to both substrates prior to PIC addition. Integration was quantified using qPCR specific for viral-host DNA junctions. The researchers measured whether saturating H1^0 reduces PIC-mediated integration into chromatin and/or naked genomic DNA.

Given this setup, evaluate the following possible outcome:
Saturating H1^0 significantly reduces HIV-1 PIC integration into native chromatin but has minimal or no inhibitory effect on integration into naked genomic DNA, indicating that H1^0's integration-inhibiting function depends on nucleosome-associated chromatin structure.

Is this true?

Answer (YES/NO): NO